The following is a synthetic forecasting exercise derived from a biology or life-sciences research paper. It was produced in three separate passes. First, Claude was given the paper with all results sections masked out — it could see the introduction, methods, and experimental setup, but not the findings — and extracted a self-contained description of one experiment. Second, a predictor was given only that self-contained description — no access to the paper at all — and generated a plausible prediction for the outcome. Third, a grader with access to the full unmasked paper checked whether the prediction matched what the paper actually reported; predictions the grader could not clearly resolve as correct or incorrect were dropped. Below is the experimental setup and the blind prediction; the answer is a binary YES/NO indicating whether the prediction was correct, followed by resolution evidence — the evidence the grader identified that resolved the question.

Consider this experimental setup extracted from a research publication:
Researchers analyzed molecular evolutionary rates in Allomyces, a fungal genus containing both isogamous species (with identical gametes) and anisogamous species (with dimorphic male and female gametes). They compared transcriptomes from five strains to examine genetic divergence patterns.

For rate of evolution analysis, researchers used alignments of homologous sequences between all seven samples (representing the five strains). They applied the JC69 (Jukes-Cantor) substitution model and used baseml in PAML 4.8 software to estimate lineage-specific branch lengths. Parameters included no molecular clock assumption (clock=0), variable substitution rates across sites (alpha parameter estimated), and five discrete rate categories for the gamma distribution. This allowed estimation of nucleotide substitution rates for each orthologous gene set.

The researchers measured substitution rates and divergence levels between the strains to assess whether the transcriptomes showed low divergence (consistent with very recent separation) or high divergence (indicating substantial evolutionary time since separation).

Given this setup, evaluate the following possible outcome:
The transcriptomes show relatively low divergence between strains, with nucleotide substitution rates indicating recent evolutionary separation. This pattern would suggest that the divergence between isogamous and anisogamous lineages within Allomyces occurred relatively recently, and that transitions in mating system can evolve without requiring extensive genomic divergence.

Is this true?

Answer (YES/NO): NO